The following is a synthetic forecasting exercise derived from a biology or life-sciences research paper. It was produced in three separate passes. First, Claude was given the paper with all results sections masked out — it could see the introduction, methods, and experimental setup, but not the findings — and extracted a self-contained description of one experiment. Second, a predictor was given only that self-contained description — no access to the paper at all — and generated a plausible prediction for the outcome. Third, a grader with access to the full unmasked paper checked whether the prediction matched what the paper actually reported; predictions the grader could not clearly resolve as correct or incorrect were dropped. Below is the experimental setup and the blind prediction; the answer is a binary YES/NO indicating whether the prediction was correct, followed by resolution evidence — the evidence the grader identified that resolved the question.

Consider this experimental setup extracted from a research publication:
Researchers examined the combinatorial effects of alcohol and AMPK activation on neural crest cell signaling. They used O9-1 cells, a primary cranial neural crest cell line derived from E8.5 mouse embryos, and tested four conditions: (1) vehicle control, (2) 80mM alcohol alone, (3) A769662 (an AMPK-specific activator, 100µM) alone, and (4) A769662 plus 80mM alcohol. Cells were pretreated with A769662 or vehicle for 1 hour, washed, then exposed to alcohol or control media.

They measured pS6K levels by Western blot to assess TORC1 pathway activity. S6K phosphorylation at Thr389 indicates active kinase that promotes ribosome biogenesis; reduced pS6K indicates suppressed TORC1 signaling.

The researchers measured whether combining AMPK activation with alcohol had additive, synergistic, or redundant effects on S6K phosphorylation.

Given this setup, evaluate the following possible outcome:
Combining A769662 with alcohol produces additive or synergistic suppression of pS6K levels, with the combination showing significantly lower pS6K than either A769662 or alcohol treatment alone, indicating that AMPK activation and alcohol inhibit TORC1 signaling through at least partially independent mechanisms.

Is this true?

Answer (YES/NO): NO